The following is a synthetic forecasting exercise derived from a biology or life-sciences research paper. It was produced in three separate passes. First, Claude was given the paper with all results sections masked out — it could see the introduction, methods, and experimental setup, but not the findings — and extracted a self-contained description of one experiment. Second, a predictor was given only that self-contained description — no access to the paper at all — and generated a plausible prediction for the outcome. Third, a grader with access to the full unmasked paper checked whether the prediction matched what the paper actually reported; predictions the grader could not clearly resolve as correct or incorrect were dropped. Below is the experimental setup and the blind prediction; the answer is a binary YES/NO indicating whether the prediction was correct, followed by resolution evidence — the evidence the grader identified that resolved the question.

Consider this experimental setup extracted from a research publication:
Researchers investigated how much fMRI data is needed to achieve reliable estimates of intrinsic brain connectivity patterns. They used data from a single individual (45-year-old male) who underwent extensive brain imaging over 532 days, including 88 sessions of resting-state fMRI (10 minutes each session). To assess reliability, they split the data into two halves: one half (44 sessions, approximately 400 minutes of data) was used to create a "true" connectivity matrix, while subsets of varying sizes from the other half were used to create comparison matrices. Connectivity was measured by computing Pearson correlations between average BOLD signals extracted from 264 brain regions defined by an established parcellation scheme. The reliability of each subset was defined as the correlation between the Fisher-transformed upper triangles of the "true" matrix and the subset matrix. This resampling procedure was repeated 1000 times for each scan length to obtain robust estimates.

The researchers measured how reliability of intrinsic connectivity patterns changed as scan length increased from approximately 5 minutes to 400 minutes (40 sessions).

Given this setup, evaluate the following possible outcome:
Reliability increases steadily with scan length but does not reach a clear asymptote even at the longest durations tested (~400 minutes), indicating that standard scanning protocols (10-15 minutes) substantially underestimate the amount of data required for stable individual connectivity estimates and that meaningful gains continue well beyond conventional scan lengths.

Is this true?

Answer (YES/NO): NO